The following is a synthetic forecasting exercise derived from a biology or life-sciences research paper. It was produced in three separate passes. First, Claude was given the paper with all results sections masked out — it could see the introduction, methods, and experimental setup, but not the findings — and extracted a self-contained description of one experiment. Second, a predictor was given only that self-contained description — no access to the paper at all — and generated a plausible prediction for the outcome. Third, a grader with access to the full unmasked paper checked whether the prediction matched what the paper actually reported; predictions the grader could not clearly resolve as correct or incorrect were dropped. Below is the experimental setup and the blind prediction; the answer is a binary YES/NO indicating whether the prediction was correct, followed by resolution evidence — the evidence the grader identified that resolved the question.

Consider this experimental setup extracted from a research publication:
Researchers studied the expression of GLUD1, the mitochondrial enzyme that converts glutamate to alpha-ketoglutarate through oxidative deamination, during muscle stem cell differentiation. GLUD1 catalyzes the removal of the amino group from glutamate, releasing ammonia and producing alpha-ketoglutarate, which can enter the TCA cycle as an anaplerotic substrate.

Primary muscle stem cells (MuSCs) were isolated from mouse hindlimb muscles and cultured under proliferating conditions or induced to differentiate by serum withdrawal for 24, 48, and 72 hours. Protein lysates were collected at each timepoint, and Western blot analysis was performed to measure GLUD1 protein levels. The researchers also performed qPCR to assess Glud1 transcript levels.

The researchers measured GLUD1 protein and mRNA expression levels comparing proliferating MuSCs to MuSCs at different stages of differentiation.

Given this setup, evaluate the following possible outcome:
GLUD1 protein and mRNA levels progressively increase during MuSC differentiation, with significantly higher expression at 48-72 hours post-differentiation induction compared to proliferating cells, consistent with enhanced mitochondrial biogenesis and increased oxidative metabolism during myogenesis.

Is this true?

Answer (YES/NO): NO